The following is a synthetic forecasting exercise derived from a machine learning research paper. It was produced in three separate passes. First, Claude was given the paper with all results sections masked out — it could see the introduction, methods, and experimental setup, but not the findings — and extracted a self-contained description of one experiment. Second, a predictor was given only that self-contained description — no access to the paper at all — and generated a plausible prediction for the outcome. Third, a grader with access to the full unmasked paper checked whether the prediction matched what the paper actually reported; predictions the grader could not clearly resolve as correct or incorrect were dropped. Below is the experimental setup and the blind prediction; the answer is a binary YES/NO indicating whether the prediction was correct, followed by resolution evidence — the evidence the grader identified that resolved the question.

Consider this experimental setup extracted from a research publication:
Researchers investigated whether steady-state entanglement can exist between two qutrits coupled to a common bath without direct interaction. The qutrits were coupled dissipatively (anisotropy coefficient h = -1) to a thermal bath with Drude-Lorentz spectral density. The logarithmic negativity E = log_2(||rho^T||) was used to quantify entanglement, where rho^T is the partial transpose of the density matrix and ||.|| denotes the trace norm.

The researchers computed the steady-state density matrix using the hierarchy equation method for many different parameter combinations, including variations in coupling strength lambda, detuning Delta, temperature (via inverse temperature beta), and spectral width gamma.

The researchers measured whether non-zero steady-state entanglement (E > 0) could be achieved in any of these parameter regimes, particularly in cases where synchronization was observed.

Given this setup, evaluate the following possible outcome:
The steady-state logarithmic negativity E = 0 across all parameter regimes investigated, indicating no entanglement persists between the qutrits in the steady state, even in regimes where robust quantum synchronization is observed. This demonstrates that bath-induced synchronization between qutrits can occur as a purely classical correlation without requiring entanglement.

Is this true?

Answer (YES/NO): YES